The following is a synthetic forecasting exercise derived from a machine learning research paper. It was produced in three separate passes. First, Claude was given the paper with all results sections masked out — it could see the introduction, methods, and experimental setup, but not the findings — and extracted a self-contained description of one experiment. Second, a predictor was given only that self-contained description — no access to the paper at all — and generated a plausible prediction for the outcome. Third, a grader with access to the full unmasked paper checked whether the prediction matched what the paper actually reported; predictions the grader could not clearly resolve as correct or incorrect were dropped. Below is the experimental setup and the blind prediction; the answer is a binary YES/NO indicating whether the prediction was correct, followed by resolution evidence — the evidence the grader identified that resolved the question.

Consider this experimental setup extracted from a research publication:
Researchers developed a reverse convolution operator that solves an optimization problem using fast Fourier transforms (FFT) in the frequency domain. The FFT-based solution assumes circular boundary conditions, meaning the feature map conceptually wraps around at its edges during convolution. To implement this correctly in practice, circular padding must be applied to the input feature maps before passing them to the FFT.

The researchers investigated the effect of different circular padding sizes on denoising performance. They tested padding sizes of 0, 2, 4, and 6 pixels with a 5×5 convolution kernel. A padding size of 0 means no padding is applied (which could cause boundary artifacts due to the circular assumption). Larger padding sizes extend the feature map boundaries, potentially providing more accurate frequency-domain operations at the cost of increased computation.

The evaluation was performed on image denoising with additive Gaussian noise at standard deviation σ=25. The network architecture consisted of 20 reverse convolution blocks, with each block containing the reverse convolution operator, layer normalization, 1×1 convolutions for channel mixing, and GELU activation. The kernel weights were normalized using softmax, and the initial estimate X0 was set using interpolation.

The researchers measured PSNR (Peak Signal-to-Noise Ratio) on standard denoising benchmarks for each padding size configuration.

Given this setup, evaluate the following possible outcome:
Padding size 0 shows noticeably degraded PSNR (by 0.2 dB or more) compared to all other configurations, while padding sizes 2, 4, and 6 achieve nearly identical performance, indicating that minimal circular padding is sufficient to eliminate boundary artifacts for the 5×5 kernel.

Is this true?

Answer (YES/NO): NO